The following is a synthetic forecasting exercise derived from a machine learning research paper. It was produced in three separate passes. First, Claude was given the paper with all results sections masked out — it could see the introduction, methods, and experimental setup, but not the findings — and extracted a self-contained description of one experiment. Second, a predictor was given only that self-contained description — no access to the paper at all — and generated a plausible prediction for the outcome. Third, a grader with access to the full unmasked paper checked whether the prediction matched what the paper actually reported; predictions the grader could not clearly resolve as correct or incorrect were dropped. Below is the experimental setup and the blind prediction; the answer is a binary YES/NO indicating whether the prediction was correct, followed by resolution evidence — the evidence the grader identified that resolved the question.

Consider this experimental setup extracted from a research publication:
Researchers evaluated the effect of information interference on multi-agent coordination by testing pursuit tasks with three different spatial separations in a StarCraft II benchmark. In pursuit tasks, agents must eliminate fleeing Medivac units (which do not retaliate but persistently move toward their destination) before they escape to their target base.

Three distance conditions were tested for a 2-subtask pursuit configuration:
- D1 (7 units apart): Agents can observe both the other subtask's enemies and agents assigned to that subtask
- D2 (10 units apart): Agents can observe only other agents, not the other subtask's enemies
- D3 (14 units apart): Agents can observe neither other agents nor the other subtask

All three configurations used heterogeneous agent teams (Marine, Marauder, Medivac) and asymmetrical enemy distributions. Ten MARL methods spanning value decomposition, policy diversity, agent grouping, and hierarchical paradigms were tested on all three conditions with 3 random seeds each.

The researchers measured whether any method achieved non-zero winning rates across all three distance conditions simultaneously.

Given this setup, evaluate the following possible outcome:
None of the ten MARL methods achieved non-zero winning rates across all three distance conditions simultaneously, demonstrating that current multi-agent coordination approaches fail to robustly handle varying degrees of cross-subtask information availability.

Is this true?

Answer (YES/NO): YES